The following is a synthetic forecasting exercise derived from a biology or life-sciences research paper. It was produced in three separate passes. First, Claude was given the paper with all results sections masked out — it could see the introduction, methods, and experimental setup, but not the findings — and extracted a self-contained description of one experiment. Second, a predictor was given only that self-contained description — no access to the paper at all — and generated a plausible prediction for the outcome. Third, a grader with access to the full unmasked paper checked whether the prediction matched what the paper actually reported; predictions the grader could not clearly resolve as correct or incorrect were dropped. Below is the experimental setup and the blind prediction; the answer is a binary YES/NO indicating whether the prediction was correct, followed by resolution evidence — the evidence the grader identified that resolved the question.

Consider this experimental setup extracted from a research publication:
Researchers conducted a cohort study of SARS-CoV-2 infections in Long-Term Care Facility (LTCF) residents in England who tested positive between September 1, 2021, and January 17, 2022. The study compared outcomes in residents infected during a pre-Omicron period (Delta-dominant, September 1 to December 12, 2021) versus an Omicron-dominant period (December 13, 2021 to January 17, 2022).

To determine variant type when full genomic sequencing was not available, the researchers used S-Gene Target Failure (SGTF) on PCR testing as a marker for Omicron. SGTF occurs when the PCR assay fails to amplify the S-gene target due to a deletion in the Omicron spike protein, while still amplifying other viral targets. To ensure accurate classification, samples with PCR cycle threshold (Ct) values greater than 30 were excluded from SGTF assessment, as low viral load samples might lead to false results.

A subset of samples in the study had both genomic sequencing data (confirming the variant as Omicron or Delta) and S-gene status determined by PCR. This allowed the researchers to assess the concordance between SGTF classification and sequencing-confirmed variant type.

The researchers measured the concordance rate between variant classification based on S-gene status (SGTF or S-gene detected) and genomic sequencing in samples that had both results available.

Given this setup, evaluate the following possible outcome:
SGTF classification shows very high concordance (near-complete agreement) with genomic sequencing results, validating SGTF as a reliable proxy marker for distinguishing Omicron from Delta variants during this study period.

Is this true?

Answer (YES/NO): YES